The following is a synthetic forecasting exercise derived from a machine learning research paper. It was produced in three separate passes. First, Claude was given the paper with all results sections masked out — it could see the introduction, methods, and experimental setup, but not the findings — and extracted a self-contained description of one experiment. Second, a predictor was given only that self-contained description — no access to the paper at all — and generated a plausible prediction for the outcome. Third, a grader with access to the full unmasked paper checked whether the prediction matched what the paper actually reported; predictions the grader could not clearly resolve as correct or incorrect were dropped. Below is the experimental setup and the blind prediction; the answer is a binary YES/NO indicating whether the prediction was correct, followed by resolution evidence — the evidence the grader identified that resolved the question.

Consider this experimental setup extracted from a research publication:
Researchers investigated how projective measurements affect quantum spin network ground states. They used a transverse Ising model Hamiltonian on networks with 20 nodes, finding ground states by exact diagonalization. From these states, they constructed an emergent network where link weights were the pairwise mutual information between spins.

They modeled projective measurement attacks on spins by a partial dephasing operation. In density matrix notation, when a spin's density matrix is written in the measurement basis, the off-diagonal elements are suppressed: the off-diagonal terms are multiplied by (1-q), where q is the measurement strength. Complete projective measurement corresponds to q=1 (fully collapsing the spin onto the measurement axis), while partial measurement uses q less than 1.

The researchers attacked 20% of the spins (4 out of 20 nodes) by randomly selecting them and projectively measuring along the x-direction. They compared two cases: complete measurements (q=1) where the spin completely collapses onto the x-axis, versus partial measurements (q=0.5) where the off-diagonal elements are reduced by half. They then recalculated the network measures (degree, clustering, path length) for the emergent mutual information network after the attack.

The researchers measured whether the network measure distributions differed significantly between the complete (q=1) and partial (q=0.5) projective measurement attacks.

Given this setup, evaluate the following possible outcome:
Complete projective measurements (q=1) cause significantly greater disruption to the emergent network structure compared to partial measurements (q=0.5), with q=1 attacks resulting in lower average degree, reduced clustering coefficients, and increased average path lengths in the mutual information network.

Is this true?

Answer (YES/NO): NO